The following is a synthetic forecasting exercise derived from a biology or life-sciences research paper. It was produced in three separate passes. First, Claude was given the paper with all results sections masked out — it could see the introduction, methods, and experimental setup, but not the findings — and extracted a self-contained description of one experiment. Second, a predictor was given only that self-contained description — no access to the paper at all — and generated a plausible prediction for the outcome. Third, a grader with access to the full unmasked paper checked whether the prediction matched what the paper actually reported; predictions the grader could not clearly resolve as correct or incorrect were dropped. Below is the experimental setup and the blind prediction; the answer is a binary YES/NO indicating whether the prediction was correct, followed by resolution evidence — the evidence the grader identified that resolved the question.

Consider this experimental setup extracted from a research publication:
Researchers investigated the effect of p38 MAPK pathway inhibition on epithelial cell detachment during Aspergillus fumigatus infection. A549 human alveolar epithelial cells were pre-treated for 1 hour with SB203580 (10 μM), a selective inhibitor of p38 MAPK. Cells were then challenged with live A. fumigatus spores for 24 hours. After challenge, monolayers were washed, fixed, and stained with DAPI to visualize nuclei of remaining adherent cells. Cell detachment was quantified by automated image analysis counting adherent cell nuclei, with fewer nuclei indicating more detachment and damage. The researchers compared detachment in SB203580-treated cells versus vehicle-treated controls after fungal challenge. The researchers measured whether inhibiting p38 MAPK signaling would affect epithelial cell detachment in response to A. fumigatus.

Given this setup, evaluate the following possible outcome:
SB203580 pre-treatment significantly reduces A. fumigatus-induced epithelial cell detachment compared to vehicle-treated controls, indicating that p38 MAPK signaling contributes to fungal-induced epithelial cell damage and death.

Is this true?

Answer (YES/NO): NO